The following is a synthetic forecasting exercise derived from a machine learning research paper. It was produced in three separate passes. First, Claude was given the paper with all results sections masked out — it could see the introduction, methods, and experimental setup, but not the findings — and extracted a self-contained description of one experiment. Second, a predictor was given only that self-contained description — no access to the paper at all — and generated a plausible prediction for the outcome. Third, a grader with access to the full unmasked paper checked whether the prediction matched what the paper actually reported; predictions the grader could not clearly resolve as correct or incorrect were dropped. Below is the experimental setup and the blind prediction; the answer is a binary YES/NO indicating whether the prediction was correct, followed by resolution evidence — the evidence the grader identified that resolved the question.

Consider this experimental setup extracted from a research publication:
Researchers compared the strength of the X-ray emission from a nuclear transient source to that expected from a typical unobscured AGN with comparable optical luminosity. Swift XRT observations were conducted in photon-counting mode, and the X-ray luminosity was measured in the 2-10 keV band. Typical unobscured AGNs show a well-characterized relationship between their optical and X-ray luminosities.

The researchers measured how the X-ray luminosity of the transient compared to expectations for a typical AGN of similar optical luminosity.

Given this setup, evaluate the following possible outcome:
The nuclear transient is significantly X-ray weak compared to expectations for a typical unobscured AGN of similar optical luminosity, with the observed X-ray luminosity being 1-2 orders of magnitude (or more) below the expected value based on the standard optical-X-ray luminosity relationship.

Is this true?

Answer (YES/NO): YES